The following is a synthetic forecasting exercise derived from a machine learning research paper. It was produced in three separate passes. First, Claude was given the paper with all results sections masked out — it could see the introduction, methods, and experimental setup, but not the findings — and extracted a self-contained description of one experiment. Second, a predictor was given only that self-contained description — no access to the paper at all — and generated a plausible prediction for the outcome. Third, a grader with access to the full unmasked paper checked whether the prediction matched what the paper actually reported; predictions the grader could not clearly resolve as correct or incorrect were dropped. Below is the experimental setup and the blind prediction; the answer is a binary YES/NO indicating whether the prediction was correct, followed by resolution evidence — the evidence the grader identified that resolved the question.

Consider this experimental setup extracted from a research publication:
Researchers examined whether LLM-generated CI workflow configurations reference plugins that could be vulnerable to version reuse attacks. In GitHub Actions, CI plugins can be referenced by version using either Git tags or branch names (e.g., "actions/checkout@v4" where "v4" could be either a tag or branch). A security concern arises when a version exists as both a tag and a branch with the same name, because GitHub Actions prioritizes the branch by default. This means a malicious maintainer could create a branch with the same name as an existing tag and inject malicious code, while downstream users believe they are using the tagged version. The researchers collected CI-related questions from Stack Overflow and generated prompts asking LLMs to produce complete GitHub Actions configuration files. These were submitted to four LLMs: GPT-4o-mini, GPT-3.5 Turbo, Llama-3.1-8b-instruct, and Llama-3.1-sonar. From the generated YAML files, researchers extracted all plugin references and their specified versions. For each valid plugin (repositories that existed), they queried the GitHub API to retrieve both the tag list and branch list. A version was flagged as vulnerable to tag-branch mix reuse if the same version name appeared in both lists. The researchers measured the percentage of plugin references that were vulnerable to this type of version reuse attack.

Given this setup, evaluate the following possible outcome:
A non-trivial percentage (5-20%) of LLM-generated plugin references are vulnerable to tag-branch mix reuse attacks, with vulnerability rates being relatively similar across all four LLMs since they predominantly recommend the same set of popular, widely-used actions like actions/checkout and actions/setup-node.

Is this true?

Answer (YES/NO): NO